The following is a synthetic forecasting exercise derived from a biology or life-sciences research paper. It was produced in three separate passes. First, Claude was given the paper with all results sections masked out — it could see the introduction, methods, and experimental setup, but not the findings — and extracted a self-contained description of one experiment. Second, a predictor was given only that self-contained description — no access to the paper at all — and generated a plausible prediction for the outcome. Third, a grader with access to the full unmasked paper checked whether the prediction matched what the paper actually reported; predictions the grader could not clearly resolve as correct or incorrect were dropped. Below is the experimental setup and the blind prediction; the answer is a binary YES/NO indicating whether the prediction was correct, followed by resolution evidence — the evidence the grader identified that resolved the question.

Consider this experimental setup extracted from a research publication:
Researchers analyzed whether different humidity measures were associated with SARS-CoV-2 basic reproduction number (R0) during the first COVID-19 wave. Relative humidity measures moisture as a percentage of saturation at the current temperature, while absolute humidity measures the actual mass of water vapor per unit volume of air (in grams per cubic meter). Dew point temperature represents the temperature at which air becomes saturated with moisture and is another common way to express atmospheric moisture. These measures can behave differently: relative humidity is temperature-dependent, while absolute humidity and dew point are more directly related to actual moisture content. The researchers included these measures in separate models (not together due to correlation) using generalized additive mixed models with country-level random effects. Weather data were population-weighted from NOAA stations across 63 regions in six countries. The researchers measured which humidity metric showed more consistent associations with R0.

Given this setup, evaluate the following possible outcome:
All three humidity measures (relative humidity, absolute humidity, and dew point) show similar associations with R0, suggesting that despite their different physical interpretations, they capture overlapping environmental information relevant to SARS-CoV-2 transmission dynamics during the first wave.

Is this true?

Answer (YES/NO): NO